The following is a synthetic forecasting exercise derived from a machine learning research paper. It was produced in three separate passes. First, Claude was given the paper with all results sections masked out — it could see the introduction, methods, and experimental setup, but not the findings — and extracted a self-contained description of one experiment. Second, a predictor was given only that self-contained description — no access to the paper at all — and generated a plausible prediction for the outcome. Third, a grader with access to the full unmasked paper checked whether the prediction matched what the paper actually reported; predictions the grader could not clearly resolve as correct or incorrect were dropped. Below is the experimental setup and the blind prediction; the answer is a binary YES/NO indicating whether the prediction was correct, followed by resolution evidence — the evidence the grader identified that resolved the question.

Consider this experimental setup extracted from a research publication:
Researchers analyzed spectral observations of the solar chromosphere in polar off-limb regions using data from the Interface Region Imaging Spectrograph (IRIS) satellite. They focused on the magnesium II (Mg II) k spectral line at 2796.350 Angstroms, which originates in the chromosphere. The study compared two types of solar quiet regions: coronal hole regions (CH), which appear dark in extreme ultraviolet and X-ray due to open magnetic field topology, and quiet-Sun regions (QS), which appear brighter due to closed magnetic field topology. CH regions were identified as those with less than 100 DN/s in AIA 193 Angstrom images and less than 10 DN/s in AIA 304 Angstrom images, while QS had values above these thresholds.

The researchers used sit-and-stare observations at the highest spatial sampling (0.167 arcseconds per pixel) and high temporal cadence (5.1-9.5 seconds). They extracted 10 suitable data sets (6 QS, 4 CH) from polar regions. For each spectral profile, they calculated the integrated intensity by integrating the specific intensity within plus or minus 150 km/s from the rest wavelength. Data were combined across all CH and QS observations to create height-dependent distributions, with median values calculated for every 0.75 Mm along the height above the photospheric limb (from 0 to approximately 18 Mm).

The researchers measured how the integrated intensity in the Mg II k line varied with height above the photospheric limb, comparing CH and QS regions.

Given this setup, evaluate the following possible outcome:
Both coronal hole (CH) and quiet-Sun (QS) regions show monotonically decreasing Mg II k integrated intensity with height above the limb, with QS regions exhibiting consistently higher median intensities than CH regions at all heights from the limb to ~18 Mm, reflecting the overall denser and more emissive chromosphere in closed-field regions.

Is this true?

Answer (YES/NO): NO